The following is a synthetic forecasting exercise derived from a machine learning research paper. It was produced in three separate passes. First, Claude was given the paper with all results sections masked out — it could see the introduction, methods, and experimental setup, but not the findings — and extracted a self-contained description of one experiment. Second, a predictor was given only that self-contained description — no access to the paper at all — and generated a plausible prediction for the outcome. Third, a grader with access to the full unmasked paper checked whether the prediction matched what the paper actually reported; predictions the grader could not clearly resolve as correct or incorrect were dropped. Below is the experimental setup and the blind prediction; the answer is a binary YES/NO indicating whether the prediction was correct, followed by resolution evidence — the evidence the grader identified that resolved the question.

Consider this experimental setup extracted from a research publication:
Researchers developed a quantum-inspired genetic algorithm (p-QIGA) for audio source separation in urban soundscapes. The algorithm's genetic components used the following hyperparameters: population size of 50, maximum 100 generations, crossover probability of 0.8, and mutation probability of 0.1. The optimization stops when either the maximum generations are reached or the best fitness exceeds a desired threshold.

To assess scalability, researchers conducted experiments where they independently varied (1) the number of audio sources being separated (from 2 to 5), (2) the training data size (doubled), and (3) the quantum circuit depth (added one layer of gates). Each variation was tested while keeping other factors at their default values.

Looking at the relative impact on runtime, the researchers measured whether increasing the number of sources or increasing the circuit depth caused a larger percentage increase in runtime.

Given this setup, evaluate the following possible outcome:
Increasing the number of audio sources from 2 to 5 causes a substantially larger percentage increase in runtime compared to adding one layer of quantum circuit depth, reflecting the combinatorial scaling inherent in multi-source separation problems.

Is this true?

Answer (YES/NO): NO